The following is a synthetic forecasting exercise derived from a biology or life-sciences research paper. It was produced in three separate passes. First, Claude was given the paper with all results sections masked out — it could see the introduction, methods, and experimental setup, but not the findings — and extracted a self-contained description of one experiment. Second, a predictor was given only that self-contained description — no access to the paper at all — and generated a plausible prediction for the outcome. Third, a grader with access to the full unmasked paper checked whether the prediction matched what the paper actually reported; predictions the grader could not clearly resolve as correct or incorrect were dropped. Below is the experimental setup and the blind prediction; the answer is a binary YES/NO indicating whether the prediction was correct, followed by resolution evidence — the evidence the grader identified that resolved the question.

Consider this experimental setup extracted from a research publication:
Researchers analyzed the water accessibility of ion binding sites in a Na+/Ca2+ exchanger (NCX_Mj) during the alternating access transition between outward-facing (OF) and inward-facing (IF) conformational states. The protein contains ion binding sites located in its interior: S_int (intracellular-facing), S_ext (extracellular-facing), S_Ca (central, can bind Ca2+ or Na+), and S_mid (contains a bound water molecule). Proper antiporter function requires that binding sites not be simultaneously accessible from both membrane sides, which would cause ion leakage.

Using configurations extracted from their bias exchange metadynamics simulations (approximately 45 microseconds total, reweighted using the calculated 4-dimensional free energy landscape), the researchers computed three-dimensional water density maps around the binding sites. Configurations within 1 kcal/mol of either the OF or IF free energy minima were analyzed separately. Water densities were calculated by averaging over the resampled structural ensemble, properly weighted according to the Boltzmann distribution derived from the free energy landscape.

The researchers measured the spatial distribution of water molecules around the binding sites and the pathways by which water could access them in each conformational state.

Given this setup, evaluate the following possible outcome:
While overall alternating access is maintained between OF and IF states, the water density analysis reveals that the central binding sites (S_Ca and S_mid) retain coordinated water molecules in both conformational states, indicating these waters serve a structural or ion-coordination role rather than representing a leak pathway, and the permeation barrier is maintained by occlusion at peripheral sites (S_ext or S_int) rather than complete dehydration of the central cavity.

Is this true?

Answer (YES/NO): NO